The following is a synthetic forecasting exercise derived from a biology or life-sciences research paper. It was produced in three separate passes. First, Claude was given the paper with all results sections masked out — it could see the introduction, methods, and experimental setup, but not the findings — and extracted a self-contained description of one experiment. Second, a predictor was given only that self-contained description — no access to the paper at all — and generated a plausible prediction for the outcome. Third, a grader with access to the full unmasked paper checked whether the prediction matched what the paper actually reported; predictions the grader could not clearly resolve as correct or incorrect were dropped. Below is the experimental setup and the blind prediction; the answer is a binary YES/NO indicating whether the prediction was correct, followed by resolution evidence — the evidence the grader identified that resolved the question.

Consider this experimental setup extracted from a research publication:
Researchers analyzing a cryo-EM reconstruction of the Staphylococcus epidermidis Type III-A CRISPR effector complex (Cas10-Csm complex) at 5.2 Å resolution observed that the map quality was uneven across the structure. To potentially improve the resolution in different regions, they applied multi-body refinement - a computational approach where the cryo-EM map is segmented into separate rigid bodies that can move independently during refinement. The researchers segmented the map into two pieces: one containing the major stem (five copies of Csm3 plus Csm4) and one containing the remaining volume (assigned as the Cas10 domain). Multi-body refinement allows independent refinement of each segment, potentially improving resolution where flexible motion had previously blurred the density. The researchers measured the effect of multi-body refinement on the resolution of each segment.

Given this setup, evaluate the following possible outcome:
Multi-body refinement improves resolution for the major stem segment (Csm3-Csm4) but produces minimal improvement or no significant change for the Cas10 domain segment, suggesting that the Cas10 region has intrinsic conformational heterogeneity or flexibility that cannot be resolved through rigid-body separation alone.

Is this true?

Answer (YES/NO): NO